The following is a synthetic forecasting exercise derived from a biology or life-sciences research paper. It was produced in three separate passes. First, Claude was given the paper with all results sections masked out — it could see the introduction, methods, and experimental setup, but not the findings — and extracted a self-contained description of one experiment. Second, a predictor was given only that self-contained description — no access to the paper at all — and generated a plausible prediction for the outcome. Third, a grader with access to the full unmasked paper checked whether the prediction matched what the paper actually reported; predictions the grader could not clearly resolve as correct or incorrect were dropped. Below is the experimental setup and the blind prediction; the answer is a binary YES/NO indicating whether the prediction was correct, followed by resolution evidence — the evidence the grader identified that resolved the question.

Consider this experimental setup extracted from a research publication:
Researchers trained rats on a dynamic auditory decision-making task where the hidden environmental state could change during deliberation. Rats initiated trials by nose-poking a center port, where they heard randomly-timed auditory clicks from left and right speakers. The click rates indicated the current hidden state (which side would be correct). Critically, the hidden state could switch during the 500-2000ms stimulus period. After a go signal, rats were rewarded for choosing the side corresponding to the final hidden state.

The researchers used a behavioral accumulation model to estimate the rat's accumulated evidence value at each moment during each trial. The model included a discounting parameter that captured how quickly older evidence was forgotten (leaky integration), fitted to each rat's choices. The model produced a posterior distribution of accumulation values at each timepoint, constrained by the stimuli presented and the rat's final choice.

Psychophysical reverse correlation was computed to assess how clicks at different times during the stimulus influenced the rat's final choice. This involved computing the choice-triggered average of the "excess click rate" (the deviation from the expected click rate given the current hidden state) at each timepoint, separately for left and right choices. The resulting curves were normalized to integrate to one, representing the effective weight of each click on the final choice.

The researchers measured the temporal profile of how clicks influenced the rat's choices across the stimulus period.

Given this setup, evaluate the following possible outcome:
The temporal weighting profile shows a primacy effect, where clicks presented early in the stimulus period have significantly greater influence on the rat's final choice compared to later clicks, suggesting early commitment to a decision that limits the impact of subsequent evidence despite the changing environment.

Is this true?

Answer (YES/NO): NO